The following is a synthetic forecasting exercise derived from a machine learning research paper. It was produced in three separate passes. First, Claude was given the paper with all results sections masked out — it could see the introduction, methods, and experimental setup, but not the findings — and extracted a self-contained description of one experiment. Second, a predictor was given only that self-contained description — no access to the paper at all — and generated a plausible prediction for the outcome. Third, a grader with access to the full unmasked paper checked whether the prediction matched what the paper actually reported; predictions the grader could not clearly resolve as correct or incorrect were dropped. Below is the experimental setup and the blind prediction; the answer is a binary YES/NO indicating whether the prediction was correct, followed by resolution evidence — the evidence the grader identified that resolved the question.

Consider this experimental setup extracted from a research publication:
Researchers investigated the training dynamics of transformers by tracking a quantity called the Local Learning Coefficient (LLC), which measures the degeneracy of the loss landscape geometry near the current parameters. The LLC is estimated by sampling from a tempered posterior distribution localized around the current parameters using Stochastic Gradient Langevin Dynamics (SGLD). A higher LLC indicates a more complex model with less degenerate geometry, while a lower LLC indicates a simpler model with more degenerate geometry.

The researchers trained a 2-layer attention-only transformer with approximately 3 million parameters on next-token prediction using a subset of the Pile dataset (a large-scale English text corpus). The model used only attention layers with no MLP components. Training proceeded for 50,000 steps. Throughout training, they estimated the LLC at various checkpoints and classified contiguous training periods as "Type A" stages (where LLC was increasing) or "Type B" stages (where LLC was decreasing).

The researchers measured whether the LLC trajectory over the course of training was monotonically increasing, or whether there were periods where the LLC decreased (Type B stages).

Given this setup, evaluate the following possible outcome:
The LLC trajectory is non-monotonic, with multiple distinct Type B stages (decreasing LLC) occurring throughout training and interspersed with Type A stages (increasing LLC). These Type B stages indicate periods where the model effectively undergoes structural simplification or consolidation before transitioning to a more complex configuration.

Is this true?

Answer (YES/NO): NO